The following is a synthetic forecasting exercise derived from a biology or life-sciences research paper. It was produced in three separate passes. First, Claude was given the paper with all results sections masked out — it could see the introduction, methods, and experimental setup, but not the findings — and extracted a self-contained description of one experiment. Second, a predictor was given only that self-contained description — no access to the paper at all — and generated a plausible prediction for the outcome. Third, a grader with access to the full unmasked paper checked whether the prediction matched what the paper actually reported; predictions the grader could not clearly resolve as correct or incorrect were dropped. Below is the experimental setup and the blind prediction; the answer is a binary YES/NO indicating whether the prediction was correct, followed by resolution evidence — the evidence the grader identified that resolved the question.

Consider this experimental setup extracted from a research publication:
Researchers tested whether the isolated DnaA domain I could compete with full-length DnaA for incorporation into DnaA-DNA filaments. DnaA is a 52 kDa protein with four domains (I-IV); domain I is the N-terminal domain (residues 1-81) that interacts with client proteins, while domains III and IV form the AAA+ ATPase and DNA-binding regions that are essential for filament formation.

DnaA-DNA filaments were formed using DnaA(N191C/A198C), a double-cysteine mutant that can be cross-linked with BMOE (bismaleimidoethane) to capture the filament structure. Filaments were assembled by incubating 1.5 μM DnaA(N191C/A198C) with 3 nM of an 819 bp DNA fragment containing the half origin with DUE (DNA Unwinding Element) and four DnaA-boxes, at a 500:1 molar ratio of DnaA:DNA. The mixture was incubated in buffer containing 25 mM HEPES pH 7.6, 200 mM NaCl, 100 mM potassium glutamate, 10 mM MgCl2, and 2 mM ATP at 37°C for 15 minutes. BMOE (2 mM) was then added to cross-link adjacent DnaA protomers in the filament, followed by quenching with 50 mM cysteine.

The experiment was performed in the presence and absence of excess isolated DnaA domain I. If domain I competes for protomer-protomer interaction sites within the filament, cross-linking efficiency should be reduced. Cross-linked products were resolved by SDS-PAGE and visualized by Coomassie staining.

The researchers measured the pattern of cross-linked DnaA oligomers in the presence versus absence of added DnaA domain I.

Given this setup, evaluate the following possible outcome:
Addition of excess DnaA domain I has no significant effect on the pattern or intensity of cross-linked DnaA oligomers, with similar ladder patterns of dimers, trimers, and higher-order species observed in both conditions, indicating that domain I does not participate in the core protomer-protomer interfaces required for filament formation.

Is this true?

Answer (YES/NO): NO